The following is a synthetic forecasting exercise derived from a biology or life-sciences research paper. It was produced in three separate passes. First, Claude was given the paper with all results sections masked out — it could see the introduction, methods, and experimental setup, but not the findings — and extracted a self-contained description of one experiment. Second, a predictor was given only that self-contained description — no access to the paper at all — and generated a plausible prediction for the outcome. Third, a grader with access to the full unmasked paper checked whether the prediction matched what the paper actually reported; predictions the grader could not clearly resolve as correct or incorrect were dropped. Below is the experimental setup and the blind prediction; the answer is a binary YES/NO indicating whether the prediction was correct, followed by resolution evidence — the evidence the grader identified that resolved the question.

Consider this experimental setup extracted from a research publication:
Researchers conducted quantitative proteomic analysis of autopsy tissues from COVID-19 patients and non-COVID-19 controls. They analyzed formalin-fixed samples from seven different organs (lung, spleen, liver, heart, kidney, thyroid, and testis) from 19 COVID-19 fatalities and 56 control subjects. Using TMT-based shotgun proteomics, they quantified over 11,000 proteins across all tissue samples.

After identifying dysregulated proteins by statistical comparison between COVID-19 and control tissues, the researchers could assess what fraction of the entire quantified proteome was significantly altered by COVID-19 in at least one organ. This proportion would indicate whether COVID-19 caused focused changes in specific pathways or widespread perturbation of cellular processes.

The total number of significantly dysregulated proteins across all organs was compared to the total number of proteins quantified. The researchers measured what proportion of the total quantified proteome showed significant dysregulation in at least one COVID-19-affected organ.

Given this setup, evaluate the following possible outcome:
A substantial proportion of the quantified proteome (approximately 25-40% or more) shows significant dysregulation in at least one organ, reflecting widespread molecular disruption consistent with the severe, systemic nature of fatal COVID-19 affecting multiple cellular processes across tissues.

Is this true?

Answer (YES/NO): YES